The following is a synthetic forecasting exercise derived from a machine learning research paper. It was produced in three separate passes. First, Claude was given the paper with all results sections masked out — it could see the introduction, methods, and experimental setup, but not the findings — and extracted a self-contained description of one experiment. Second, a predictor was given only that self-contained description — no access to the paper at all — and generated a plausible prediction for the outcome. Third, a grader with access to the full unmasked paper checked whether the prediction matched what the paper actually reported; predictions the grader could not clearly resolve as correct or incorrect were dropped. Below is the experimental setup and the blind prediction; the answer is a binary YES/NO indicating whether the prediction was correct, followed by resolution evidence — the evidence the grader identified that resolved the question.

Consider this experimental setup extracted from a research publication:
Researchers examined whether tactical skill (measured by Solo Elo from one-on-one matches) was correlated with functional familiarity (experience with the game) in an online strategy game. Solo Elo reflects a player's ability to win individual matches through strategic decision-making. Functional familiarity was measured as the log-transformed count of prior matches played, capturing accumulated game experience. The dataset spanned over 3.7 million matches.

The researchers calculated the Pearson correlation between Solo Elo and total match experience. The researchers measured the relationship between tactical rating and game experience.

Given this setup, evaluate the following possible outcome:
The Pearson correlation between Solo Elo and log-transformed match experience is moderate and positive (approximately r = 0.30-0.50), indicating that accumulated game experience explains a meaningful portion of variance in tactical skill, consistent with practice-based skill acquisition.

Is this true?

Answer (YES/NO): NO